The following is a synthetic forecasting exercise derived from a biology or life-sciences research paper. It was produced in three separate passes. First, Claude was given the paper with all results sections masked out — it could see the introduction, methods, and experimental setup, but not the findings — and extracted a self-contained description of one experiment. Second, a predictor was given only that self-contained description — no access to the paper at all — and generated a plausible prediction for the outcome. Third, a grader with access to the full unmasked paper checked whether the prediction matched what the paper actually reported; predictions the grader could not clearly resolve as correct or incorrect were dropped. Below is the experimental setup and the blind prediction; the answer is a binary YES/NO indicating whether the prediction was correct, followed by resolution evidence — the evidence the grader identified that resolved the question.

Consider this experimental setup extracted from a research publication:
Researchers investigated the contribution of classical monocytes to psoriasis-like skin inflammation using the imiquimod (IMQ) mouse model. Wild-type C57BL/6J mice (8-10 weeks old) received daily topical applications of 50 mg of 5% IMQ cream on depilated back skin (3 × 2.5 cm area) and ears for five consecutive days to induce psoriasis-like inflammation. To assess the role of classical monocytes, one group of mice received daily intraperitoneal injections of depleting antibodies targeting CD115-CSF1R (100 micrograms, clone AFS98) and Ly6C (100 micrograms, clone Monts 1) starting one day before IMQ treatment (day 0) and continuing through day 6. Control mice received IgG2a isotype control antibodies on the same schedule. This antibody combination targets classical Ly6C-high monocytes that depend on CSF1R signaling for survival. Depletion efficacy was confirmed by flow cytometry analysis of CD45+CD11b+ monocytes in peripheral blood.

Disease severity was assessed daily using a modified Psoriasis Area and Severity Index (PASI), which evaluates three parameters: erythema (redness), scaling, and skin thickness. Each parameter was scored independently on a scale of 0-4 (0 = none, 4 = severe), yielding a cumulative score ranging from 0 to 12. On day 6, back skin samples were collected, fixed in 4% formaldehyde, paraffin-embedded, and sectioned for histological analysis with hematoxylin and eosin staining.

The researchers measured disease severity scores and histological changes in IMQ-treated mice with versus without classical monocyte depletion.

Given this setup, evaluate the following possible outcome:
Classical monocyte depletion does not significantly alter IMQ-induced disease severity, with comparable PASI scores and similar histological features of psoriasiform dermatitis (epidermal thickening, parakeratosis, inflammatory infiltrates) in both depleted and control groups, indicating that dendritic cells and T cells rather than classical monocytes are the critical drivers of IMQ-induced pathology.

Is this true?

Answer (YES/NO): NO